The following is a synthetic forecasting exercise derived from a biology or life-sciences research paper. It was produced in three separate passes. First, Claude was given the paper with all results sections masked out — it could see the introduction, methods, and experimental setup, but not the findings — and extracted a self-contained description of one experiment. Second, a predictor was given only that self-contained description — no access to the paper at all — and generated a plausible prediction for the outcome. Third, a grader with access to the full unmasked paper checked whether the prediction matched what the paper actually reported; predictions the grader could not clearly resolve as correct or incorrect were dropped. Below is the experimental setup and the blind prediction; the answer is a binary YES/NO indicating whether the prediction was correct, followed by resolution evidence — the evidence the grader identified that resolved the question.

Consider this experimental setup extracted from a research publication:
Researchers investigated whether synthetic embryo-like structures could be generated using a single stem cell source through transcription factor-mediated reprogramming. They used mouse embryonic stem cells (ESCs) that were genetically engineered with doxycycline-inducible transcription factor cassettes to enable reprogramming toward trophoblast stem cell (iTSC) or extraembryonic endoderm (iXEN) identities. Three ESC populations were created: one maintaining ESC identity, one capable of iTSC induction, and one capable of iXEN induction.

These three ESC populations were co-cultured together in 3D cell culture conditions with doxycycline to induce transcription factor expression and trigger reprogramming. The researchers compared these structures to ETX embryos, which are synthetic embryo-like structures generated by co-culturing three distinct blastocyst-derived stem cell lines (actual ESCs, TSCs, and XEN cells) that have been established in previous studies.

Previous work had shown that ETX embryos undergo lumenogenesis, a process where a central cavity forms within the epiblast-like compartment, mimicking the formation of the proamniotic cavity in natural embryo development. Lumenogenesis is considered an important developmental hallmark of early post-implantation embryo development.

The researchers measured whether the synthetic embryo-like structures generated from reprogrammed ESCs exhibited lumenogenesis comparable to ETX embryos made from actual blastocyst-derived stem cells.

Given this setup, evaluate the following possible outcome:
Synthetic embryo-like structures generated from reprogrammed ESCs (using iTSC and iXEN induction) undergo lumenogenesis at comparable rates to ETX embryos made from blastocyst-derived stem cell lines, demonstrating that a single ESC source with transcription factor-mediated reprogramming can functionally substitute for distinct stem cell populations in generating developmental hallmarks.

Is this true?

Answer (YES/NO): NO